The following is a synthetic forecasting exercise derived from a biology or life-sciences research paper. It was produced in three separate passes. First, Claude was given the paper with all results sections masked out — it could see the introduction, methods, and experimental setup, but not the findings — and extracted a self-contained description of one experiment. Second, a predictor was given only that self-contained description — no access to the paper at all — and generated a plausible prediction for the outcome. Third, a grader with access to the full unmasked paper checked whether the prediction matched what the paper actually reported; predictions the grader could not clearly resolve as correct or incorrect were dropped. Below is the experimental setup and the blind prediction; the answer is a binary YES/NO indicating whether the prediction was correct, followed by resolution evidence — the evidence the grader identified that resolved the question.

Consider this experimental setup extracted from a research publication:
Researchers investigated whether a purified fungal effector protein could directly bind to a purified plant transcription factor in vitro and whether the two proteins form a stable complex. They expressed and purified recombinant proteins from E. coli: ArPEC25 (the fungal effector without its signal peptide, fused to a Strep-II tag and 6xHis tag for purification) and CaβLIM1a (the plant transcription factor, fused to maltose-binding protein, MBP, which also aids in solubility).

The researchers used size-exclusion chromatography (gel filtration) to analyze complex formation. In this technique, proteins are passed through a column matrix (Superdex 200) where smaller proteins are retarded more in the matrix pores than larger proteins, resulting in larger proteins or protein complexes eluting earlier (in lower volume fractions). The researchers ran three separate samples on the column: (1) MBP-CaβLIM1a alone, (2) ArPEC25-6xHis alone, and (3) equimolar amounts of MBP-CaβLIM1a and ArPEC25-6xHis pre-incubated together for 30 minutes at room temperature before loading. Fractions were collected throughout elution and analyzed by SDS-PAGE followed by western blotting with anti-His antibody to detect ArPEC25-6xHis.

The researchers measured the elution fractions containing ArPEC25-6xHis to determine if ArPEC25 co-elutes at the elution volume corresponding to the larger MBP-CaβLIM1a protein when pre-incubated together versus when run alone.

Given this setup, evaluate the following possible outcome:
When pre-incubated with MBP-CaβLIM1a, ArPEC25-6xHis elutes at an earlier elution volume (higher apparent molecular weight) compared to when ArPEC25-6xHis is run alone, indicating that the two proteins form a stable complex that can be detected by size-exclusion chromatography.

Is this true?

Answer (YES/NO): YES